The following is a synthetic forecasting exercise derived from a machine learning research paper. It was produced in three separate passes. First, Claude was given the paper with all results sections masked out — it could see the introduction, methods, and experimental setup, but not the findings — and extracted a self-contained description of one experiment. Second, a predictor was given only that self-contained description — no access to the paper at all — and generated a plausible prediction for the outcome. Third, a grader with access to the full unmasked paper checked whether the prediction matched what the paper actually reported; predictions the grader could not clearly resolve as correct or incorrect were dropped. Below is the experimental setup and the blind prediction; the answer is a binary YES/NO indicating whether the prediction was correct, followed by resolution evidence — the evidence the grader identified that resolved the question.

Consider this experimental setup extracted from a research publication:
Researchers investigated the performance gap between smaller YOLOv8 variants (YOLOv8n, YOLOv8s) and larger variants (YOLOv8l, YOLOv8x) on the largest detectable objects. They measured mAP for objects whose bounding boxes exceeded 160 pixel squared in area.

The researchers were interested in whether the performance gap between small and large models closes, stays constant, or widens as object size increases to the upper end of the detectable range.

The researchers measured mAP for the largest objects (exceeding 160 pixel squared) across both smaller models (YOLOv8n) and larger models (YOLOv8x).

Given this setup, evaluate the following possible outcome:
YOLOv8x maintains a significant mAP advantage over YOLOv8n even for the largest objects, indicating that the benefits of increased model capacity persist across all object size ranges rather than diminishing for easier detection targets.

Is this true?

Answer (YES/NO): YES